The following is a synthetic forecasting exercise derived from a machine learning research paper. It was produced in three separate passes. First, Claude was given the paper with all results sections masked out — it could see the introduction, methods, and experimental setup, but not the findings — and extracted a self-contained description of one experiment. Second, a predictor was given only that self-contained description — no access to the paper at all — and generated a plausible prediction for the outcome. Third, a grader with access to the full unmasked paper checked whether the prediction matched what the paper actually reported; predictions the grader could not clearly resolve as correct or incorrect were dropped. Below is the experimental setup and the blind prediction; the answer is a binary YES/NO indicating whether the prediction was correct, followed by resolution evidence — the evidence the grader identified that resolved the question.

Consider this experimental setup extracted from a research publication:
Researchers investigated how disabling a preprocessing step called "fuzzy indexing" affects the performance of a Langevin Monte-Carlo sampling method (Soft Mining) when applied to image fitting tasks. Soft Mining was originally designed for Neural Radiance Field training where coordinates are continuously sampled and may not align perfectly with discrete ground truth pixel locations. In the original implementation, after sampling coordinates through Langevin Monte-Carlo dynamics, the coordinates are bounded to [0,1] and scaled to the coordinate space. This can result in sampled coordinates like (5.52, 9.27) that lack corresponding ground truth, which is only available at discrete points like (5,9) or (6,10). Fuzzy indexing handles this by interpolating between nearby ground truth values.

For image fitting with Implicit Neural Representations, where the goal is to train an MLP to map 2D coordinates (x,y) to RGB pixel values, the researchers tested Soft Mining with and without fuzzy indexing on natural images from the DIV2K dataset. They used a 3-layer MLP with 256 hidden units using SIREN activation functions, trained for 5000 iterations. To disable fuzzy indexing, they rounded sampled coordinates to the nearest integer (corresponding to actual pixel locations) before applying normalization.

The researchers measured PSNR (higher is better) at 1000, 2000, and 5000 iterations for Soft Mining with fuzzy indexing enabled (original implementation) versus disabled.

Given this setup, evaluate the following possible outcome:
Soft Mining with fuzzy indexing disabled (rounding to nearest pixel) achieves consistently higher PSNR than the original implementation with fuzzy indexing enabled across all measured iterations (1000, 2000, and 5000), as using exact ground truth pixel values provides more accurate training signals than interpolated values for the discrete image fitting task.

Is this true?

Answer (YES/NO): YES